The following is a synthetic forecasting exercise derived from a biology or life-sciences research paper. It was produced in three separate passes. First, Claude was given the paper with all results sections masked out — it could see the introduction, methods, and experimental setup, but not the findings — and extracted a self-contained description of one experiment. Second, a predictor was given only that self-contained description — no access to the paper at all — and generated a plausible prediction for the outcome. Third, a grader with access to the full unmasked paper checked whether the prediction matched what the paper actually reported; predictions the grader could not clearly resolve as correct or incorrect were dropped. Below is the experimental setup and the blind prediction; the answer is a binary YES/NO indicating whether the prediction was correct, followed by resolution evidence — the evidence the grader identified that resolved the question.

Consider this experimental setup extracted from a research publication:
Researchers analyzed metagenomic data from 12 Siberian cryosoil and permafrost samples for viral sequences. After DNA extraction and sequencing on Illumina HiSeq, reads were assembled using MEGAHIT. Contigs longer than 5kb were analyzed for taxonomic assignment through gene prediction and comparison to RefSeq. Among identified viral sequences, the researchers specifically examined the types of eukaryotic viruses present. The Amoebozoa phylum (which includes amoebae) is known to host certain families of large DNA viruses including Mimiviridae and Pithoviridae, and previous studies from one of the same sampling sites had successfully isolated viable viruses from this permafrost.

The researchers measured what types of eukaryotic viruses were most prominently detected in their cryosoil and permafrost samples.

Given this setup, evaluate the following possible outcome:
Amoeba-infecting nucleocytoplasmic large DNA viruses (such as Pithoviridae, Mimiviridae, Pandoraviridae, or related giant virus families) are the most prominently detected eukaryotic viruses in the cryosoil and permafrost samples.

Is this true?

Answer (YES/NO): YES